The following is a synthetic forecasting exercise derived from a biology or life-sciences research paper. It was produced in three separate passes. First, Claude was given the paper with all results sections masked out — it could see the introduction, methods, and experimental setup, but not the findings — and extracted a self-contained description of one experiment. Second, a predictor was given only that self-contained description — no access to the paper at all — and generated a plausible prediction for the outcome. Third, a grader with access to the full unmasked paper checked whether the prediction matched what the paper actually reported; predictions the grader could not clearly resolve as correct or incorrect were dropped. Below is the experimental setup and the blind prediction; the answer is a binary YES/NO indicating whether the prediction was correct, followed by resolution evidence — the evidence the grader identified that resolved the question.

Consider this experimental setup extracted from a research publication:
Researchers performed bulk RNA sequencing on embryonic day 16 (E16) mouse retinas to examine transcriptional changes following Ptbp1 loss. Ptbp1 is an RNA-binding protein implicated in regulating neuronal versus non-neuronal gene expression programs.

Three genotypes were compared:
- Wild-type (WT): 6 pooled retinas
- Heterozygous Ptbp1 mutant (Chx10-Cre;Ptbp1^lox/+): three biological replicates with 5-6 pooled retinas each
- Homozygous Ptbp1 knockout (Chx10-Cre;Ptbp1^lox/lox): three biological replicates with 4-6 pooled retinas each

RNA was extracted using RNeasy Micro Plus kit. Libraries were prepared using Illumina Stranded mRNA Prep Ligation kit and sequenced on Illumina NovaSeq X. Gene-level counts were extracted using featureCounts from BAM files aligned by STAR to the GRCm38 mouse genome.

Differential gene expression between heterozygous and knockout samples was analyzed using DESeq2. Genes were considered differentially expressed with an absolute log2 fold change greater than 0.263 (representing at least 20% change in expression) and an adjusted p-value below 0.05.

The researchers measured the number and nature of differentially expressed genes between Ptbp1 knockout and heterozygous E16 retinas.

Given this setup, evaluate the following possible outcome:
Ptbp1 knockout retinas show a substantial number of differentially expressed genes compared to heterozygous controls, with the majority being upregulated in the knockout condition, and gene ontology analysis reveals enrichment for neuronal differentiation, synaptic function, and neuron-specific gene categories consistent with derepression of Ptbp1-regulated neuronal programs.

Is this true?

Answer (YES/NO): NO